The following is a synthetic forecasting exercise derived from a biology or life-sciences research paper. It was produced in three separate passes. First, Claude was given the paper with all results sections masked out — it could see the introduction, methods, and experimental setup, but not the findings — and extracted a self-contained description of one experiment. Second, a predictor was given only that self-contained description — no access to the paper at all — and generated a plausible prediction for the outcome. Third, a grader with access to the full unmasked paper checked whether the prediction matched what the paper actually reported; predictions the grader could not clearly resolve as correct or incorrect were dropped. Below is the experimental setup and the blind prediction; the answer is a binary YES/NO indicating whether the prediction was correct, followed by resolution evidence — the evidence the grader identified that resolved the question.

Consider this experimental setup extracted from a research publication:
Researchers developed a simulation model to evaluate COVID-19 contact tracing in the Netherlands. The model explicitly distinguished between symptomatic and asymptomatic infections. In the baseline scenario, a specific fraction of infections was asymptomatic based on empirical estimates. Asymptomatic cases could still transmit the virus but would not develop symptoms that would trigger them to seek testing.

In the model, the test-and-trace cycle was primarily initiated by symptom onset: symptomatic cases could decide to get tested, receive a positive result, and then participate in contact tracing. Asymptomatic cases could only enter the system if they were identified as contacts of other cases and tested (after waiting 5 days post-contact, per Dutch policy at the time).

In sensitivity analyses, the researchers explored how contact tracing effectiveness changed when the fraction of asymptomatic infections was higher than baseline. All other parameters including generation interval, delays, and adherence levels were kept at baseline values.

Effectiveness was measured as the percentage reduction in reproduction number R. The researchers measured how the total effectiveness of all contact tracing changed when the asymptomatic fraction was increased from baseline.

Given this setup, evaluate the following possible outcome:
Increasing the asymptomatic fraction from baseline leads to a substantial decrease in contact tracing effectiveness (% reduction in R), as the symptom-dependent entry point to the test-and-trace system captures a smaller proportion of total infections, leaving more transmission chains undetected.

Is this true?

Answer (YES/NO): YES